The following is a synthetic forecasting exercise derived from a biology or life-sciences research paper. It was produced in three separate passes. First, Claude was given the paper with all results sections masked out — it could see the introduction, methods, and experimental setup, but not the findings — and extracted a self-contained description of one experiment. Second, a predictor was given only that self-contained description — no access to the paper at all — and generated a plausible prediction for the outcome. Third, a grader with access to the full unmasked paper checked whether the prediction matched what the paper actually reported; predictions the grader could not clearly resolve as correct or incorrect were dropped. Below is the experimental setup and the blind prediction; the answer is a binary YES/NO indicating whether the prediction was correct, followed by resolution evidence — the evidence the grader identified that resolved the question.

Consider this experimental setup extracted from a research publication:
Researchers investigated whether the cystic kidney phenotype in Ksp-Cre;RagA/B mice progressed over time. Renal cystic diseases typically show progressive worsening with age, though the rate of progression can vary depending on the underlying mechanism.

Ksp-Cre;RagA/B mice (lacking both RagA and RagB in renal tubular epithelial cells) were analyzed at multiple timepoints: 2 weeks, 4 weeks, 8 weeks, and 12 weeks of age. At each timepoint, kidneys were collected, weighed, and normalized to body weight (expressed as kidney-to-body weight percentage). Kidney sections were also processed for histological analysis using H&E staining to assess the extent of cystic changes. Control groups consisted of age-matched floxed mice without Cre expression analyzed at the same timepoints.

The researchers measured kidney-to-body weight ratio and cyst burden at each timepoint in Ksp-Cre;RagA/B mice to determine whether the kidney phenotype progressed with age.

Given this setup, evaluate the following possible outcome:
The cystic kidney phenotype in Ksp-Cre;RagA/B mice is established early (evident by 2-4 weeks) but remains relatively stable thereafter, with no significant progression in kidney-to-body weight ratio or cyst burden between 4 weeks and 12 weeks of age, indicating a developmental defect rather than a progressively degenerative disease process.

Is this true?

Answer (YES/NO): NO